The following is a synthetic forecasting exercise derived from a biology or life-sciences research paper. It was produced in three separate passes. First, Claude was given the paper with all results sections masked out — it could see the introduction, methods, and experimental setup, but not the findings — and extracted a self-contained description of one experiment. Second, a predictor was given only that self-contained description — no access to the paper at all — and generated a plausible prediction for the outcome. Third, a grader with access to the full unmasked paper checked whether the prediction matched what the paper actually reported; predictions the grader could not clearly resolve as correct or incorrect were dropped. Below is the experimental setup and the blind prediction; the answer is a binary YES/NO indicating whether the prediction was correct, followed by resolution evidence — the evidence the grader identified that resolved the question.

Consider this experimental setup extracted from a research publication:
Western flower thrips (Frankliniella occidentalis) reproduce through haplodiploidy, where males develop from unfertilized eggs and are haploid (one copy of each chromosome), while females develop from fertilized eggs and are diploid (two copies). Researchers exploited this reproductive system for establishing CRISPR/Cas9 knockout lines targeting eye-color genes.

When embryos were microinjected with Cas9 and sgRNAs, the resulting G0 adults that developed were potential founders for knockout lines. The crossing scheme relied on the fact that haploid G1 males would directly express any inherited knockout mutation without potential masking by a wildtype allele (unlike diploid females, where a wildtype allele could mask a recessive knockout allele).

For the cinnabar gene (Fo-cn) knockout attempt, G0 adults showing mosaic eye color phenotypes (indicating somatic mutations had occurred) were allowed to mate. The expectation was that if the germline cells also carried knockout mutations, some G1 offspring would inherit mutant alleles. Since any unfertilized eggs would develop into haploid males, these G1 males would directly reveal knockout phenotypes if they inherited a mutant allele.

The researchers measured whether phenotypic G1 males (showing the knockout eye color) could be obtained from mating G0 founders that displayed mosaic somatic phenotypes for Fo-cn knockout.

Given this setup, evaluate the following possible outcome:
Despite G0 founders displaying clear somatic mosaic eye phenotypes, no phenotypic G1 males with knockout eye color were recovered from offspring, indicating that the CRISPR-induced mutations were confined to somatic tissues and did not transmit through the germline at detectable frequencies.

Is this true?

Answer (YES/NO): NO